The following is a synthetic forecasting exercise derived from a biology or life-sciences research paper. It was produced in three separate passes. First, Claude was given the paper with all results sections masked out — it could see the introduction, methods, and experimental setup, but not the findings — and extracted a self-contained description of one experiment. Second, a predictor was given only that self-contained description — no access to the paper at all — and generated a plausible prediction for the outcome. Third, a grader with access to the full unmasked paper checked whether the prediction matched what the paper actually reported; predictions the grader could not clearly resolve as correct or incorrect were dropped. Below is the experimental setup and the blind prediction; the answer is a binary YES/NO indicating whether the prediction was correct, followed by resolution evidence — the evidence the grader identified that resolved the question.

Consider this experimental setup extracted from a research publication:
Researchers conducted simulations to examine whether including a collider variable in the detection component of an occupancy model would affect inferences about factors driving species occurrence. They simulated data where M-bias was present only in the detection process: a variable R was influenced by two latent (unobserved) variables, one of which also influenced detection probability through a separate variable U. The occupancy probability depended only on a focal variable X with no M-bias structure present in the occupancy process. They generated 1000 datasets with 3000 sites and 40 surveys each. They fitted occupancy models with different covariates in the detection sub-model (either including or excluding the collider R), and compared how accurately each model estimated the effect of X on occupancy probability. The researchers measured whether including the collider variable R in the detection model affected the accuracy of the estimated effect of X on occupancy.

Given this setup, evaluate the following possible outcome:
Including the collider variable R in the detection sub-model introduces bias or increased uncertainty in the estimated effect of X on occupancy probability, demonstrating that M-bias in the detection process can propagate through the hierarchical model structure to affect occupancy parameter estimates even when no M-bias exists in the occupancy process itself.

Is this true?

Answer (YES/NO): NO